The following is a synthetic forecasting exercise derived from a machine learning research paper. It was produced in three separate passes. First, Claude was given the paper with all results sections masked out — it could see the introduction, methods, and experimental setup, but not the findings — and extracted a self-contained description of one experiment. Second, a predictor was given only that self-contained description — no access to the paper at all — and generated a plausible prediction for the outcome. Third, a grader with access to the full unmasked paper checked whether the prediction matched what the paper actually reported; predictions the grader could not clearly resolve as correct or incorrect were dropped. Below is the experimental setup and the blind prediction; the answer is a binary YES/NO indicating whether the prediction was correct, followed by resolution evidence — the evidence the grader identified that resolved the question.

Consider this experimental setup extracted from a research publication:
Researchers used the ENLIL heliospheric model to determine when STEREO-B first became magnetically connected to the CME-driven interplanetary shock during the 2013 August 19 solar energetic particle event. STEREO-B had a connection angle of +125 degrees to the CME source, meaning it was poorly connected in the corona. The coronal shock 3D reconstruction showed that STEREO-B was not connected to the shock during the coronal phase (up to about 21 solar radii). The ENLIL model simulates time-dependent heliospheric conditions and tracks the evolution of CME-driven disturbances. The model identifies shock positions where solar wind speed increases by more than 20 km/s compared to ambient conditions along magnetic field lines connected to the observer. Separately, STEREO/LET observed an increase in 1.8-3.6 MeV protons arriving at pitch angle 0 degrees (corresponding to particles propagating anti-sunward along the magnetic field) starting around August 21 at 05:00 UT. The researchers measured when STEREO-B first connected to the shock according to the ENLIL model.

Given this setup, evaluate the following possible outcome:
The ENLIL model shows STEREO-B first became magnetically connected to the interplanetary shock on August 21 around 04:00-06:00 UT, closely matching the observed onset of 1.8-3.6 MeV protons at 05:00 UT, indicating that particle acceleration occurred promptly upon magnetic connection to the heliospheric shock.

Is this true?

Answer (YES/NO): NO